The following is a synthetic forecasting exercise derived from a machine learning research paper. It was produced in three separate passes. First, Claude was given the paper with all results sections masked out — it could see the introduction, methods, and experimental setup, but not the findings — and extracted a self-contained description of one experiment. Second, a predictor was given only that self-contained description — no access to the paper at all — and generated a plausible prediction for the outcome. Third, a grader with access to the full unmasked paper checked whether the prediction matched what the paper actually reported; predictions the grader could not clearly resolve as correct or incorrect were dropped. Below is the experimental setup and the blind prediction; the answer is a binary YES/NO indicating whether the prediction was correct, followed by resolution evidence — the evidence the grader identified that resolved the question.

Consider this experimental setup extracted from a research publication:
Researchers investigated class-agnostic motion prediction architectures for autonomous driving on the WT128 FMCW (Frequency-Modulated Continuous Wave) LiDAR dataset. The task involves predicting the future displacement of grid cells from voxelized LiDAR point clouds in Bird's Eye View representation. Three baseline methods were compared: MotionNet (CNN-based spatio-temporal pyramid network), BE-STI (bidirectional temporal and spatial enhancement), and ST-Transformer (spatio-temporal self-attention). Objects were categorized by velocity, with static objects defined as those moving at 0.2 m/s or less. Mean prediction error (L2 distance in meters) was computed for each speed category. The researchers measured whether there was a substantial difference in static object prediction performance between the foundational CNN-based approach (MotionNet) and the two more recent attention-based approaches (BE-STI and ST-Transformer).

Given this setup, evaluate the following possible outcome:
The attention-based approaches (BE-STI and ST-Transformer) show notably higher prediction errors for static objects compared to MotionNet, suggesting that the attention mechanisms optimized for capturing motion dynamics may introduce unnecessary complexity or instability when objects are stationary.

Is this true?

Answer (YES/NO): YES